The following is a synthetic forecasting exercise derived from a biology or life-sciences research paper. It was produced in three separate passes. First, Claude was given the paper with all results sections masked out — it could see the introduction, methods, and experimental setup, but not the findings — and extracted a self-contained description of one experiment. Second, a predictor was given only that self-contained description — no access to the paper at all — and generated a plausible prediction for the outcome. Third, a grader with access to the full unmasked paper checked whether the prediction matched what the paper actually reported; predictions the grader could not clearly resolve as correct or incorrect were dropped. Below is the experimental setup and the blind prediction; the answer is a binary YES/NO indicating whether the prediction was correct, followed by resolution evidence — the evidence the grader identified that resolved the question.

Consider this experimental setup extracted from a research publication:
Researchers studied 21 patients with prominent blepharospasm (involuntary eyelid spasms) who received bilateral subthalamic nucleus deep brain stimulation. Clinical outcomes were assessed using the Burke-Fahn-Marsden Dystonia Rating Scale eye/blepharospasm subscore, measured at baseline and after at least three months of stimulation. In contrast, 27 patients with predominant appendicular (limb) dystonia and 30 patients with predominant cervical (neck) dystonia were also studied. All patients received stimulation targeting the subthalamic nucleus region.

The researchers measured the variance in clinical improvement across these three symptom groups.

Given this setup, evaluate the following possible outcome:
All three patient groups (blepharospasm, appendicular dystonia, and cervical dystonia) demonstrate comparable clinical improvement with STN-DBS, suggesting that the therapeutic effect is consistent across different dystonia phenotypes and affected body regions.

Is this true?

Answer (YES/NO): NO